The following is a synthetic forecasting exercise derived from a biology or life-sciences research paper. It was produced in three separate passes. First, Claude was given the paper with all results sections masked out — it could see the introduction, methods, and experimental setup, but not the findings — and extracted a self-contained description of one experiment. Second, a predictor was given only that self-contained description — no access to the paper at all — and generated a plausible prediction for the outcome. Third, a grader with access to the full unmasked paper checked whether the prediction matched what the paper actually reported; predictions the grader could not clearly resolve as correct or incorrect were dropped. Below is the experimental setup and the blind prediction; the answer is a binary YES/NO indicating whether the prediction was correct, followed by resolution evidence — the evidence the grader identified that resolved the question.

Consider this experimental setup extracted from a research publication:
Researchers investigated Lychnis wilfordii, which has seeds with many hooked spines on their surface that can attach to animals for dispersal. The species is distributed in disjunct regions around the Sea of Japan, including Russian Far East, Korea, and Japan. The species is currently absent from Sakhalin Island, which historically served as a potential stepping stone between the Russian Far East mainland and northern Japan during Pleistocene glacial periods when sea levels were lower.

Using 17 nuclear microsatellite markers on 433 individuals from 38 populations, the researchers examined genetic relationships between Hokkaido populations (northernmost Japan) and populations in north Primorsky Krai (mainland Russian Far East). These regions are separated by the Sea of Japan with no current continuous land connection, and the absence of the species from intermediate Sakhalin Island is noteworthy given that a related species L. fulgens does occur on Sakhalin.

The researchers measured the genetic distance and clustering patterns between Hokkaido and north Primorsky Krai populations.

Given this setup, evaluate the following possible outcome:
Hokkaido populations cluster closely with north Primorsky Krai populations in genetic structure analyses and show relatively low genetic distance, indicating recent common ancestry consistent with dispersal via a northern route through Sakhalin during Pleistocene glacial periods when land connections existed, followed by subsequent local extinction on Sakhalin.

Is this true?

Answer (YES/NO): NO